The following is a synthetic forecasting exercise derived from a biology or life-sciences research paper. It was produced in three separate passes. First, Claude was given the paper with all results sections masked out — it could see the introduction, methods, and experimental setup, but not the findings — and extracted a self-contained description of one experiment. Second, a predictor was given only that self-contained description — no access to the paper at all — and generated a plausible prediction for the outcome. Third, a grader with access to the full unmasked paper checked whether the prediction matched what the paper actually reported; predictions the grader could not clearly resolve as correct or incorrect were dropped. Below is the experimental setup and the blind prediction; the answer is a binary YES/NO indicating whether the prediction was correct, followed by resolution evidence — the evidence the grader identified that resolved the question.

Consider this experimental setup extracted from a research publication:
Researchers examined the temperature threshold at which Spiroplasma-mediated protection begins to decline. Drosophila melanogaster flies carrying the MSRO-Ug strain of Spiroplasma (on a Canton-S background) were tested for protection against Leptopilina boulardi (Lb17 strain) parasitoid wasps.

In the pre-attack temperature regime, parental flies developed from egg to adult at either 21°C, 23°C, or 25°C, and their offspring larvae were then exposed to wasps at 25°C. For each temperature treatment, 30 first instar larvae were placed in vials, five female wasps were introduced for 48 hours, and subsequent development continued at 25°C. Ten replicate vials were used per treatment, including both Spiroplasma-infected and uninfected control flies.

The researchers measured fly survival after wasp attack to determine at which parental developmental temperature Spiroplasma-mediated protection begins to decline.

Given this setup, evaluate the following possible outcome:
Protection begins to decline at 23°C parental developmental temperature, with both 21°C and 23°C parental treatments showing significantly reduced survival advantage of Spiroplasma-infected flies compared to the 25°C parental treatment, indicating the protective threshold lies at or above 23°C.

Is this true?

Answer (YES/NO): NO